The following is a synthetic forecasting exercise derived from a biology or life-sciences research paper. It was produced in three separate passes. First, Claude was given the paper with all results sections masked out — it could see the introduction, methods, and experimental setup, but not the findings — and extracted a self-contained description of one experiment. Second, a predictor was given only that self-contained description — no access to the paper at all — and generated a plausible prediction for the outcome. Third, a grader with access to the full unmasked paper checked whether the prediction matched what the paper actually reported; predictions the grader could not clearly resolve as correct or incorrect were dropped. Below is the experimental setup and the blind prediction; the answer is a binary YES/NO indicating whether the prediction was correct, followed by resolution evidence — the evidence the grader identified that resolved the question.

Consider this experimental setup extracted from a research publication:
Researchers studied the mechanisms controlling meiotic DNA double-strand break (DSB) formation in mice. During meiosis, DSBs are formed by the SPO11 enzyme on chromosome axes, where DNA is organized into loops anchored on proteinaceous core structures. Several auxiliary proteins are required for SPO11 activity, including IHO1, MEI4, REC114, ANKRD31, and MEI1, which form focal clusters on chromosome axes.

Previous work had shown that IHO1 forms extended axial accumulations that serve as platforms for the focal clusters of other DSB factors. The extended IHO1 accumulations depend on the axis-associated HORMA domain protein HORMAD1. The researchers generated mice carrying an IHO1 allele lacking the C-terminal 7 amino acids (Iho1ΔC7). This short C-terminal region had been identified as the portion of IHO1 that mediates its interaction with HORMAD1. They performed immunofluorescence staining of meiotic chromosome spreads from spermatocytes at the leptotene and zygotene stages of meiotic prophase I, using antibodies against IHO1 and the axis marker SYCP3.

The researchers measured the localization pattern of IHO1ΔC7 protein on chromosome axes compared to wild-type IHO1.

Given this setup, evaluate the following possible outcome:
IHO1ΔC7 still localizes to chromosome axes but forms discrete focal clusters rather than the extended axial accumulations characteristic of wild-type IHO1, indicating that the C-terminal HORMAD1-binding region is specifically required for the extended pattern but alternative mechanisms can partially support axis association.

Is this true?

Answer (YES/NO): NO